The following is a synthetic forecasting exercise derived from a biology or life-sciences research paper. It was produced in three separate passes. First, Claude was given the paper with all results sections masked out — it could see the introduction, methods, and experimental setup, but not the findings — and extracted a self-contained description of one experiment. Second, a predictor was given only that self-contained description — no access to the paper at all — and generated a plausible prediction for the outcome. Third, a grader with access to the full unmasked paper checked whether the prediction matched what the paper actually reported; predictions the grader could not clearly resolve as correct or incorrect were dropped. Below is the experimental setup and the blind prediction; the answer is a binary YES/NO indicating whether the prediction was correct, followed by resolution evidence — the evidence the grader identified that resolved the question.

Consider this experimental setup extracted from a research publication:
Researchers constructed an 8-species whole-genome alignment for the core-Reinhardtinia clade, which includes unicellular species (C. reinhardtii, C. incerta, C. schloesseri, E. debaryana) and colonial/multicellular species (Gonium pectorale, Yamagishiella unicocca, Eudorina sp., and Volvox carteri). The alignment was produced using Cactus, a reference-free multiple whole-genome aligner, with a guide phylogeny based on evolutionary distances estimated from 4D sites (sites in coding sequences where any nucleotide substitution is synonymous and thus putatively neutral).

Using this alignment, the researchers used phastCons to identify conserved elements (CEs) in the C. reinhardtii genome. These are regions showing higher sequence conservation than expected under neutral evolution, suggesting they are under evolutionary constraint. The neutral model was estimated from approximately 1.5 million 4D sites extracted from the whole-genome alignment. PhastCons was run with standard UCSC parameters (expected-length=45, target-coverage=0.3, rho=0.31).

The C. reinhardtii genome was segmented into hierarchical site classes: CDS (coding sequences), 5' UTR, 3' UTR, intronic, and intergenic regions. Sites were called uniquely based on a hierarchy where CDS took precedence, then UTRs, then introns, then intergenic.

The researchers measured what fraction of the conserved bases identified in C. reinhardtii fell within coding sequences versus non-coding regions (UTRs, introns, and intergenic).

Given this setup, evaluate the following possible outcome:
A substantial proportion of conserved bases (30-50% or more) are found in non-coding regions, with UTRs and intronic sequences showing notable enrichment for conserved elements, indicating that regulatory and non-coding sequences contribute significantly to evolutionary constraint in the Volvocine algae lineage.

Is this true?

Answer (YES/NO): NO